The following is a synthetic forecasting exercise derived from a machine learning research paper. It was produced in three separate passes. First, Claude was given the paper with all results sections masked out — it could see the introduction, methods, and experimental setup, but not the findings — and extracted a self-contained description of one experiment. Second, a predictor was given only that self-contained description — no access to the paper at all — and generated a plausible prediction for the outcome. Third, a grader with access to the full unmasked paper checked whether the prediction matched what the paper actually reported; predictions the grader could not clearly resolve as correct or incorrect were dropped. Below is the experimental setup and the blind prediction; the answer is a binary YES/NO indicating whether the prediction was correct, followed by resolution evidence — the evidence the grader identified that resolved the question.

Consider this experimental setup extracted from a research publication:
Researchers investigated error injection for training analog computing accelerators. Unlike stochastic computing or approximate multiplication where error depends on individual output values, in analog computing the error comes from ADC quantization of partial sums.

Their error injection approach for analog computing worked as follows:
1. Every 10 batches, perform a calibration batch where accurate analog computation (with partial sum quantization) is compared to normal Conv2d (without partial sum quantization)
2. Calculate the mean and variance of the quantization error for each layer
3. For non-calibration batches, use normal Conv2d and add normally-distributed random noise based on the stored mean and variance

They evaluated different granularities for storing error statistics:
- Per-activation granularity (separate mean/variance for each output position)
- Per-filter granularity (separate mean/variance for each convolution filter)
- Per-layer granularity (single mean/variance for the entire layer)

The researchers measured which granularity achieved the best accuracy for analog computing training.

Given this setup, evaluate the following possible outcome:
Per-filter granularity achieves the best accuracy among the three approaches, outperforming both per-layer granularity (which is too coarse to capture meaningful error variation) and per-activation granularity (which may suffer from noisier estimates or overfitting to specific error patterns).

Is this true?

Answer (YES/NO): NO